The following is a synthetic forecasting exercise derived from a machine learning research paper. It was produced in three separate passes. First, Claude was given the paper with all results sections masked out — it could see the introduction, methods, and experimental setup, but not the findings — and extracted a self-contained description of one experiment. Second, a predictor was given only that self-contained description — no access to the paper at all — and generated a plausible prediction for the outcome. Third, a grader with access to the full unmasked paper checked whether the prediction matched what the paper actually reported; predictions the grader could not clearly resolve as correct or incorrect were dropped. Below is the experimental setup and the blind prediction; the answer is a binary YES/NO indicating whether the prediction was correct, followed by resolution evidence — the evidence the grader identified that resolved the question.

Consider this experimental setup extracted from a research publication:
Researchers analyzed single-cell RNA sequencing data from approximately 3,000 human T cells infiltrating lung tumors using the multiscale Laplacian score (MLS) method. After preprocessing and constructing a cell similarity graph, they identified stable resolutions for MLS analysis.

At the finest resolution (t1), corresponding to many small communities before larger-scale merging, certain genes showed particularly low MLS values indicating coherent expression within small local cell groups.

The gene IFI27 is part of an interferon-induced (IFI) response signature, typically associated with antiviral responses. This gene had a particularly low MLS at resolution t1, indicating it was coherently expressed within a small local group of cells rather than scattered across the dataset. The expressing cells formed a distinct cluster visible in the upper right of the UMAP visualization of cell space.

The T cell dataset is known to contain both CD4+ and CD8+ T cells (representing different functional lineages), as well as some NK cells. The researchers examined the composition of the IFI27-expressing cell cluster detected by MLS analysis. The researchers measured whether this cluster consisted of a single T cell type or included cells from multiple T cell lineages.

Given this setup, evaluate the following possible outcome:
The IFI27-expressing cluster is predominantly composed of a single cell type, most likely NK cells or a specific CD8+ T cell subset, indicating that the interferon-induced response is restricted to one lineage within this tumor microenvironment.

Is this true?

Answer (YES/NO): NO